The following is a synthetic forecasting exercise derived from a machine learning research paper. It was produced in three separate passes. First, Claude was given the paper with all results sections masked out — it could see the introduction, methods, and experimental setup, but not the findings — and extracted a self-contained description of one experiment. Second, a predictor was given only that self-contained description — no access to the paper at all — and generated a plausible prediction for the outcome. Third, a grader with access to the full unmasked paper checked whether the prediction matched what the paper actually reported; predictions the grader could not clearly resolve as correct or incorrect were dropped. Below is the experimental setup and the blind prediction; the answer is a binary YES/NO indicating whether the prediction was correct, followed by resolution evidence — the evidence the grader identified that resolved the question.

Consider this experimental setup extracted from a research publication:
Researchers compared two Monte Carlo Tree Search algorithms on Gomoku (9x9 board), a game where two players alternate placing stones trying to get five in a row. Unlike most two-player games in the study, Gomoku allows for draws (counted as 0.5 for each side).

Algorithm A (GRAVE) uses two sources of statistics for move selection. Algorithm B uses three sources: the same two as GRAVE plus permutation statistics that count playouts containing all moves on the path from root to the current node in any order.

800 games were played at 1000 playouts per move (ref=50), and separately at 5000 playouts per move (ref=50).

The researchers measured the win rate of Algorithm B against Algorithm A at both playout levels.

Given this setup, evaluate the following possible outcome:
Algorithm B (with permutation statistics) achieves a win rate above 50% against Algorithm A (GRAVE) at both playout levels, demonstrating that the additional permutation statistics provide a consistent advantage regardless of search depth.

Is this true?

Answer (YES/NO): YES